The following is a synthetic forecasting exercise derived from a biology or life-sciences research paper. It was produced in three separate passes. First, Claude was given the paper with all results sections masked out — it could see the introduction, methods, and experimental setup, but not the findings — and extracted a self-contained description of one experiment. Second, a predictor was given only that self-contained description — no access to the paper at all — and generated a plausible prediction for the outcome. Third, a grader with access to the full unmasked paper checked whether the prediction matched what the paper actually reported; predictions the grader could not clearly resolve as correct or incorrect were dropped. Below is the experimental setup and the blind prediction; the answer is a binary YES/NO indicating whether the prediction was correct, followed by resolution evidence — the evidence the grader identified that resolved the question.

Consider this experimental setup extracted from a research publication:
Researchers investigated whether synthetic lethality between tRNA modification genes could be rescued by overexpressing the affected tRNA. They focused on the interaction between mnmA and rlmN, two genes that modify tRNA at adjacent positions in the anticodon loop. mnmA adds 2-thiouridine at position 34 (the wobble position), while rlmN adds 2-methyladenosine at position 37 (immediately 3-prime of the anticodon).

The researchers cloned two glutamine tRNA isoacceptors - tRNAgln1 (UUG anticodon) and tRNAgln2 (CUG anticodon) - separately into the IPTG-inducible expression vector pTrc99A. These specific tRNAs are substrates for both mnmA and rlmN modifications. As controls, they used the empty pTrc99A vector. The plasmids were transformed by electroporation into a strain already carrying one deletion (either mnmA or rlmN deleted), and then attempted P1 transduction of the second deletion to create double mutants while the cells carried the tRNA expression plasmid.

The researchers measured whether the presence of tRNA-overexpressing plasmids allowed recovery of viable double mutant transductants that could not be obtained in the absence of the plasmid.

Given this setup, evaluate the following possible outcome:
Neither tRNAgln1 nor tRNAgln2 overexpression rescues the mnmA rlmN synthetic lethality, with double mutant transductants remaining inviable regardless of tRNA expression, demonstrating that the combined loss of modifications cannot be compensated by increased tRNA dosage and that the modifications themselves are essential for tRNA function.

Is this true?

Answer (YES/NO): NO